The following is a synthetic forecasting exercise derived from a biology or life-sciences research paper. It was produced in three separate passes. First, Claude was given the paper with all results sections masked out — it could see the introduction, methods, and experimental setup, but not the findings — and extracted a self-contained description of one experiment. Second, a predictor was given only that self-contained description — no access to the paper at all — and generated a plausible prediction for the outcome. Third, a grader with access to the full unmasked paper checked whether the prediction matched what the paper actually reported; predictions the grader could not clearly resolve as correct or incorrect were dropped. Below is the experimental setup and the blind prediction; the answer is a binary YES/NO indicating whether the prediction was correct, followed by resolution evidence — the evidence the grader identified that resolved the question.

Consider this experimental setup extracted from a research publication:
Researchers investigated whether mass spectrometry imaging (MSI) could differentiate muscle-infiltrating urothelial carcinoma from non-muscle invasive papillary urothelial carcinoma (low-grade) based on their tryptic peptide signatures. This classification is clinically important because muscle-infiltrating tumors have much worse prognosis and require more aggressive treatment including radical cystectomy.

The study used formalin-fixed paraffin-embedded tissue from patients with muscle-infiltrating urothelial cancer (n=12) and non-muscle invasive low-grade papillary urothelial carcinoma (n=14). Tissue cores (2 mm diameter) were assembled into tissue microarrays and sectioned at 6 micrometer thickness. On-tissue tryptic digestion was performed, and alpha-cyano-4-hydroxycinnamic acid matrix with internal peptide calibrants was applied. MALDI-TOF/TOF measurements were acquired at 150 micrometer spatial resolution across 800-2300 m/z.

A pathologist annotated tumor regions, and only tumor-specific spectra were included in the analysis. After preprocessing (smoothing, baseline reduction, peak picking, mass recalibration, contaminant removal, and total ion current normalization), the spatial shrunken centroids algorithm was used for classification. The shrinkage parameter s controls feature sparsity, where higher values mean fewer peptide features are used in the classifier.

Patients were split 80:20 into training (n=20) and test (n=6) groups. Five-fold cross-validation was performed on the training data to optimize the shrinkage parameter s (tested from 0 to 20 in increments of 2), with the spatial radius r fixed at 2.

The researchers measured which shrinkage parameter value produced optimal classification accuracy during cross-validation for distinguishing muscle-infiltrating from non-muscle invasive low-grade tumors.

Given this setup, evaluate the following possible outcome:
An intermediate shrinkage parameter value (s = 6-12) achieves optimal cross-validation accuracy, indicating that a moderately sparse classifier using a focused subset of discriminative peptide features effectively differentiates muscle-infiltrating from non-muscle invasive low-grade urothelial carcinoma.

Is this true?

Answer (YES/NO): NO